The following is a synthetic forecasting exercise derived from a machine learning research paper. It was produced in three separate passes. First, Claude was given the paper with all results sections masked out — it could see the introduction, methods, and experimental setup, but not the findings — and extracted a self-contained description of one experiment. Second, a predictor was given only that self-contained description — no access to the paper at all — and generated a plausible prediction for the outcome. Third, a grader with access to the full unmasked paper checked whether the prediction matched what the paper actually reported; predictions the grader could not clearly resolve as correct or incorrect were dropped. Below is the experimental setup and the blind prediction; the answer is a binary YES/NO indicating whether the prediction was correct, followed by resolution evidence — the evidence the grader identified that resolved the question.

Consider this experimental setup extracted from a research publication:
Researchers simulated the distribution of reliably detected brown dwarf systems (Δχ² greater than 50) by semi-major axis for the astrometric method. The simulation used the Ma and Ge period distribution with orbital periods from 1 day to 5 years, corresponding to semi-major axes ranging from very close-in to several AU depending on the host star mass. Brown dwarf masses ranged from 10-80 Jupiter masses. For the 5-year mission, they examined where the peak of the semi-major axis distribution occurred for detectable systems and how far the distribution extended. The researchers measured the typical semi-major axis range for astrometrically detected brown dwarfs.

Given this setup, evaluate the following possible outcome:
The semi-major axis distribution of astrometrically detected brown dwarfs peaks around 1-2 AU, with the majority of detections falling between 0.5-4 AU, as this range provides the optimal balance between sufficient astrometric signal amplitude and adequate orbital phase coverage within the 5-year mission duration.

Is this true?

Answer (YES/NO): NO